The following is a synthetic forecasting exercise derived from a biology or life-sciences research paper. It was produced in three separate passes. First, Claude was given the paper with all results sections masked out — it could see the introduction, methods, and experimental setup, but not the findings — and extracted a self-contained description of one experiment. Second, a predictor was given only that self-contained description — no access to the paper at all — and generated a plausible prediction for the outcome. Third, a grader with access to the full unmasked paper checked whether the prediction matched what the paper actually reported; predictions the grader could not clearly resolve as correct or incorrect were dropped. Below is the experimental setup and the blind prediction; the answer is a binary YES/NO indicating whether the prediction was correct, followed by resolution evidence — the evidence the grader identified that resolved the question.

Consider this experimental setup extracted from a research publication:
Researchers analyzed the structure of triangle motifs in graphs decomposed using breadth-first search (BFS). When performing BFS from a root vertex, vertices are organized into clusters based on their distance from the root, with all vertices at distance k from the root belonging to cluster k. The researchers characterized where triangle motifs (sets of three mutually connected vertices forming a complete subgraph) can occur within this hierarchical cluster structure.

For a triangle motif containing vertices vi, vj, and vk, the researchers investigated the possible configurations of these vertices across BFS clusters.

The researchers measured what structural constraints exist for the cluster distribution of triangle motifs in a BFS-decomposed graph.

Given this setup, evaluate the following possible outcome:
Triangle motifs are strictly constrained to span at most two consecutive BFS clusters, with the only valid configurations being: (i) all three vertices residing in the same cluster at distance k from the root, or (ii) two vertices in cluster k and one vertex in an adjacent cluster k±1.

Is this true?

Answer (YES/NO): YES